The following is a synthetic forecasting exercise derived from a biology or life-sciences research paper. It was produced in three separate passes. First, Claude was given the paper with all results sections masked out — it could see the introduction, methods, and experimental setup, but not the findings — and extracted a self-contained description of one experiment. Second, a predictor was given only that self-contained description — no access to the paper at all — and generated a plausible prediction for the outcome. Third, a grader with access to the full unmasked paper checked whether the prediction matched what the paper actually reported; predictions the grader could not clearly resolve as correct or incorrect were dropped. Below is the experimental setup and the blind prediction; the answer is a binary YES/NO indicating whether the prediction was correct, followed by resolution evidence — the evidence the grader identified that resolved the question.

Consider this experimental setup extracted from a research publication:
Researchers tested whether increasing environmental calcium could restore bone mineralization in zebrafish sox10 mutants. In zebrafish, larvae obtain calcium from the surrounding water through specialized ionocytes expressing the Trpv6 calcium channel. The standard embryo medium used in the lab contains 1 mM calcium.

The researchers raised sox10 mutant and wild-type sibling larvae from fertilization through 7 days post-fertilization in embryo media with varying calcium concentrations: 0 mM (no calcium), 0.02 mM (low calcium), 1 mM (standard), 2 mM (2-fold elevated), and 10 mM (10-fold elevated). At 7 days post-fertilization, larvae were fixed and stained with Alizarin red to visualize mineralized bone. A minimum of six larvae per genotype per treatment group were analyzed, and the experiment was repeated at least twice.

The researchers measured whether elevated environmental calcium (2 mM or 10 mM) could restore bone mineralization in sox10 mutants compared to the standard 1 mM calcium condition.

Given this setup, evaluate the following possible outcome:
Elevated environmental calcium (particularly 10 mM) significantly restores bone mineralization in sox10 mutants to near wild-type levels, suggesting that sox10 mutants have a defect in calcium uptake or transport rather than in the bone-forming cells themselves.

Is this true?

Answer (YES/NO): NO